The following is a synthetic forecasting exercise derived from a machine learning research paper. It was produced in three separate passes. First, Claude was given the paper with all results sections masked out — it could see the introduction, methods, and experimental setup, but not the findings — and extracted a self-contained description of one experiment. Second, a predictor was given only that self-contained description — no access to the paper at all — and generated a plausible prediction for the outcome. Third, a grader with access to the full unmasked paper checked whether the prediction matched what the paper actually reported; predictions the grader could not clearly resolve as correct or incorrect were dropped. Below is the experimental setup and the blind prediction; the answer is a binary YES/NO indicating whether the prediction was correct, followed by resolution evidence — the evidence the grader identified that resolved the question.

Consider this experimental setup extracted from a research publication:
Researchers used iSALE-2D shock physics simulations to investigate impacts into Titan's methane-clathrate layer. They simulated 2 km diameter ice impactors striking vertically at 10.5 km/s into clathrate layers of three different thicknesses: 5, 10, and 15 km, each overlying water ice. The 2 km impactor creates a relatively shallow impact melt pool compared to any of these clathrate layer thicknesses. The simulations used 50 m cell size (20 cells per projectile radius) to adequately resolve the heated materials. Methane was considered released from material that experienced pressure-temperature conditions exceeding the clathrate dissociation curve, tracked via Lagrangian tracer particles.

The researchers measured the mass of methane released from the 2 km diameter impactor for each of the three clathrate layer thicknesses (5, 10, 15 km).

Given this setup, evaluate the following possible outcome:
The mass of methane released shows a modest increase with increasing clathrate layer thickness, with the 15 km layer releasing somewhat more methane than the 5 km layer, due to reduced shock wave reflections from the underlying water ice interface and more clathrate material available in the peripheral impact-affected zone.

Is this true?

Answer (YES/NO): NO